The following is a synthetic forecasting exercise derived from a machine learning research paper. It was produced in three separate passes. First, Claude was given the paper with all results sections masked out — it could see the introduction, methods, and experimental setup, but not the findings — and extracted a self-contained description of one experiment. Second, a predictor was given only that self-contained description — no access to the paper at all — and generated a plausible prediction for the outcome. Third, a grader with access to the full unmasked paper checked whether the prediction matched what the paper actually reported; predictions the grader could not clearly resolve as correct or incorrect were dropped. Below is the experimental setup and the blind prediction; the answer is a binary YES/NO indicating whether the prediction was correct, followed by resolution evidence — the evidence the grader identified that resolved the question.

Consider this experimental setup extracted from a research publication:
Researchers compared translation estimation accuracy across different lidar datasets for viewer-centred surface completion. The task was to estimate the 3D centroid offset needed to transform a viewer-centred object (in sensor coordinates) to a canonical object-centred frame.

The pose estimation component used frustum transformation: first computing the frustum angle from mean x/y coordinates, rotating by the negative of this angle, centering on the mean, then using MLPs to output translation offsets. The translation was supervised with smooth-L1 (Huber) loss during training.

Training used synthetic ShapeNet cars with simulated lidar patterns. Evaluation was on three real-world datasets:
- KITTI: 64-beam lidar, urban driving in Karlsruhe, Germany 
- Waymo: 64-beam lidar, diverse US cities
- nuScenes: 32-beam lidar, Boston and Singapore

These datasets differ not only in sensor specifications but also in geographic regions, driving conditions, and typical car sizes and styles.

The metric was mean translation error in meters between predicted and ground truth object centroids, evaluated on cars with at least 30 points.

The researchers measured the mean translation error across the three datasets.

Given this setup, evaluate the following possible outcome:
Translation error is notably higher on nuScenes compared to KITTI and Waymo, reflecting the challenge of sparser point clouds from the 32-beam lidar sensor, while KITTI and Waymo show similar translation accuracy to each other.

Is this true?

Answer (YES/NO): NO